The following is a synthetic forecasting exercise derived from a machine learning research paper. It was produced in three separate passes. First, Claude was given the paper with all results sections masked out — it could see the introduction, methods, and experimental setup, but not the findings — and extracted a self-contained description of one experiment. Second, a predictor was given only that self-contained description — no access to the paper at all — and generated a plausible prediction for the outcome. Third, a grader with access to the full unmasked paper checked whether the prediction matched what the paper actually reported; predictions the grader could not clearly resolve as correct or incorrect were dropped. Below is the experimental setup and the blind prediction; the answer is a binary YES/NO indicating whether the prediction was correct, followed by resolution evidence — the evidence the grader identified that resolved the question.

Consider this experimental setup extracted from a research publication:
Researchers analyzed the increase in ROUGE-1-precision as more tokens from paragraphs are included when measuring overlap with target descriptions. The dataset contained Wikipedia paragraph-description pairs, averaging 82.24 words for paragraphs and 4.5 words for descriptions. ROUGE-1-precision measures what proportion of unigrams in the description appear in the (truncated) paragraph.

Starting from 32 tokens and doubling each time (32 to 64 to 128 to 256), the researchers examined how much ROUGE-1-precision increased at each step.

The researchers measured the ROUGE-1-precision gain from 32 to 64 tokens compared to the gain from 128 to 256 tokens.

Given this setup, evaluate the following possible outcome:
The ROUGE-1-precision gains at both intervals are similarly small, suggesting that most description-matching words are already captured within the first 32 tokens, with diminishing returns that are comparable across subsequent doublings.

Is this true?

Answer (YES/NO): NO